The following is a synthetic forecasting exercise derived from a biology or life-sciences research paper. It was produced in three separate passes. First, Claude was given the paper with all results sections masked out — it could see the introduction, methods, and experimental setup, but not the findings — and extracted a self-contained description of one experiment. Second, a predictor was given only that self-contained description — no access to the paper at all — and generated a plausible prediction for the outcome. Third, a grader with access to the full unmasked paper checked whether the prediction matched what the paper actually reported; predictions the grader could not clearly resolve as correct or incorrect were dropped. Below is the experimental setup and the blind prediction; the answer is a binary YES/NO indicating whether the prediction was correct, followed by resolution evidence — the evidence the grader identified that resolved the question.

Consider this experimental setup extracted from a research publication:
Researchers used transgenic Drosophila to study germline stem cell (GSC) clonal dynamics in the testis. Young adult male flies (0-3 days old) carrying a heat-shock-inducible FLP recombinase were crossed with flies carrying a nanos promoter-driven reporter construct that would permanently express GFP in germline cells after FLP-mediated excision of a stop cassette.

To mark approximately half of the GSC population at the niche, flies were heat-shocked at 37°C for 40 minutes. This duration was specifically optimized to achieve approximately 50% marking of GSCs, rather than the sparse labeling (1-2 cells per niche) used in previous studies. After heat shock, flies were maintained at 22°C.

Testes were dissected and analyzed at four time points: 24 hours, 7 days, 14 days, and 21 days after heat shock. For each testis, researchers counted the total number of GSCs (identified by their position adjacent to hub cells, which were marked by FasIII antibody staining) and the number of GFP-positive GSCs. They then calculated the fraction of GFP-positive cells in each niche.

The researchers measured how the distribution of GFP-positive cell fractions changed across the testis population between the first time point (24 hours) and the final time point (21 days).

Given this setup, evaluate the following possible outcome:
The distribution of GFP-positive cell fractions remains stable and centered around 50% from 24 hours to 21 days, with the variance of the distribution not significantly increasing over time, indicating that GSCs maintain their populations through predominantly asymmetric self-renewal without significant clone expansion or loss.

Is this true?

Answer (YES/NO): NO